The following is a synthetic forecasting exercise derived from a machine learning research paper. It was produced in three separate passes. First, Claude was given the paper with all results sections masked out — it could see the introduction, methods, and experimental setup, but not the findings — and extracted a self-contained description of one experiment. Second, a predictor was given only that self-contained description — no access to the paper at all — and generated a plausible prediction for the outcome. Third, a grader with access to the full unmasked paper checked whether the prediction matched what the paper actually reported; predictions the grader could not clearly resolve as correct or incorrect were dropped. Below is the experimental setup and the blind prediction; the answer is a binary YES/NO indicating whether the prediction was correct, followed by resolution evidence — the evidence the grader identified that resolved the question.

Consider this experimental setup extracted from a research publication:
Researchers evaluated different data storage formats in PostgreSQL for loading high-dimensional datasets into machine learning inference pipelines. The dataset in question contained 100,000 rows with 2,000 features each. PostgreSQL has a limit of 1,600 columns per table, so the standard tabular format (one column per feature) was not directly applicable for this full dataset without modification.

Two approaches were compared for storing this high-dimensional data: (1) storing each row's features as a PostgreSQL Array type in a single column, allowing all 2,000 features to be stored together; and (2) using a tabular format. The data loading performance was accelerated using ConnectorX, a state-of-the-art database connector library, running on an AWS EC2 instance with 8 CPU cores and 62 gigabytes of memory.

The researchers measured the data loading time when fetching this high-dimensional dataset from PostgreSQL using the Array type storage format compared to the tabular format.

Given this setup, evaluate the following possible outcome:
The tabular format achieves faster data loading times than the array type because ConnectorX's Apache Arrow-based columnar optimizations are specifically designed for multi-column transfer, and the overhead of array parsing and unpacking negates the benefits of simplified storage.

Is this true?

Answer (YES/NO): NO